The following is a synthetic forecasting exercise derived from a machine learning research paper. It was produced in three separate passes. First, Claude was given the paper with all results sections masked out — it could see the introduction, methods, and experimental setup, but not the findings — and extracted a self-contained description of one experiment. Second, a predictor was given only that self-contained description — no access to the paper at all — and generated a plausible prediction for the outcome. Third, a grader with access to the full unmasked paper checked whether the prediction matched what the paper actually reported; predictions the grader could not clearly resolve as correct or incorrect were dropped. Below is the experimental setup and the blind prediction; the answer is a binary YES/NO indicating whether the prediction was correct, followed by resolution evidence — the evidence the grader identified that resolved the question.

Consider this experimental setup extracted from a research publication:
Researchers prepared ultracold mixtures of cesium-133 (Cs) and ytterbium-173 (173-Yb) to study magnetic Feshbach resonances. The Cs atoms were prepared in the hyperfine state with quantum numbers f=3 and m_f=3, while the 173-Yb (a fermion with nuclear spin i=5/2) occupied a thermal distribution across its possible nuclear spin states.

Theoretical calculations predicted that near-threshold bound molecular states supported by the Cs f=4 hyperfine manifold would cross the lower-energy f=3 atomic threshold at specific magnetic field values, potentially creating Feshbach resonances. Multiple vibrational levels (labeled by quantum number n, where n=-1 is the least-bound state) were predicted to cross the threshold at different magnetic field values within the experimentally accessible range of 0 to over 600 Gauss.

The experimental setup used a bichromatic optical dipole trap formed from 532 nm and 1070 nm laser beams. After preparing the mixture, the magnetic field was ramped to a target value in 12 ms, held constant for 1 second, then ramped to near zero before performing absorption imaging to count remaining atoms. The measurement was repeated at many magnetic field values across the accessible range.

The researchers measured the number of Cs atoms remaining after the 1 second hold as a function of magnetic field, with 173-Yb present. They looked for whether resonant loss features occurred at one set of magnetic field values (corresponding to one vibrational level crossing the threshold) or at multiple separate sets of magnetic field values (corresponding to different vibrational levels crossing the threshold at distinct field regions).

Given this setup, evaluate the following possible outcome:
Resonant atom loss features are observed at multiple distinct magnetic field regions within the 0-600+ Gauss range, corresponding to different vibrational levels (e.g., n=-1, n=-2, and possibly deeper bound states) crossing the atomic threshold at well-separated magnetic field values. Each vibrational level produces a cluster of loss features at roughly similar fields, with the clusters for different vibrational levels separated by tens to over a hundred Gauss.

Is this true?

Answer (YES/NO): NO